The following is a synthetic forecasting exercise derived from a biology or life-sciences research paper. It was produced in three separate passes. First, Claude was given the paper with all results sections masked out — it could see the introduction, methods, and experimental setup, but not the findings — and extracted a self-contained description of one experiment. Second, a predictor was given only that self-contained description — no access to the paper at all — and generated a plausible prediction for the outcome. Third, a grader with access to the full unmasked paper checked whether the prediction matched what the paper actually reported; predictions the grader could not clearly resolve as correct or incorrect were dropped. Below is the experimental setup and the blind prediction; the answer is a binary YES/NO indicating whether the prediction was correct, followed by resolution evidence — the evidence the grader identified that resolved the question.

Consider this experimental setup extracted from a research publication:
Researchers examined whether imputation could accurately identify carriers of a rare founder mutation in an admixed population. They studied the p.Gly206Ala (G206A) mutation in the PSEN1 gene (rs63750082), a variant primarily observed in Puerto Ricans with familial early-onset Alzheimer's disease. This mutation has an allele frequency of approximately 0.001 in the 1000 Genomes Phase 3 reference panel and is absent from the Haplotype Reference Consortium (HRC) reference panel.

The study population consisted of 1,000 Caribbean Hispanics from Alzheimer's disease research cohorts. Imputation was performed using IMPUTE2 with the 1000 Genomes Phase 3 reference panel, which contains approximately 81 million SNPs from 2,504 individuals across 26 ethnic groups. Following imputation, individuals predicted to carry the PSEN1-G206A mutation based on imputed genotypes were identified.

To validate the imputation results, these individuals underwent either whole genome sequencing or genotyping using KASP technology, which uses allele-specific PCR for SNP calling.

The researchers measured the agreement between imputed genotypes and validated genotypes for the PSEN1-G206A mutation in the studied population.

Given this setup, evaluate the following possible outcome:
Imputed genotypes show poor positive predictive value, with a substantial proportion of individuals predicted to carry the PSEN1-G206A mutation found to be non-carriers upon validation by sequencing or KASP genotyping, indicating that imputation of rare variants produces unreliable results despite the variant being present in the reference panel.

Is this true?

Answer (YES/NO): NO